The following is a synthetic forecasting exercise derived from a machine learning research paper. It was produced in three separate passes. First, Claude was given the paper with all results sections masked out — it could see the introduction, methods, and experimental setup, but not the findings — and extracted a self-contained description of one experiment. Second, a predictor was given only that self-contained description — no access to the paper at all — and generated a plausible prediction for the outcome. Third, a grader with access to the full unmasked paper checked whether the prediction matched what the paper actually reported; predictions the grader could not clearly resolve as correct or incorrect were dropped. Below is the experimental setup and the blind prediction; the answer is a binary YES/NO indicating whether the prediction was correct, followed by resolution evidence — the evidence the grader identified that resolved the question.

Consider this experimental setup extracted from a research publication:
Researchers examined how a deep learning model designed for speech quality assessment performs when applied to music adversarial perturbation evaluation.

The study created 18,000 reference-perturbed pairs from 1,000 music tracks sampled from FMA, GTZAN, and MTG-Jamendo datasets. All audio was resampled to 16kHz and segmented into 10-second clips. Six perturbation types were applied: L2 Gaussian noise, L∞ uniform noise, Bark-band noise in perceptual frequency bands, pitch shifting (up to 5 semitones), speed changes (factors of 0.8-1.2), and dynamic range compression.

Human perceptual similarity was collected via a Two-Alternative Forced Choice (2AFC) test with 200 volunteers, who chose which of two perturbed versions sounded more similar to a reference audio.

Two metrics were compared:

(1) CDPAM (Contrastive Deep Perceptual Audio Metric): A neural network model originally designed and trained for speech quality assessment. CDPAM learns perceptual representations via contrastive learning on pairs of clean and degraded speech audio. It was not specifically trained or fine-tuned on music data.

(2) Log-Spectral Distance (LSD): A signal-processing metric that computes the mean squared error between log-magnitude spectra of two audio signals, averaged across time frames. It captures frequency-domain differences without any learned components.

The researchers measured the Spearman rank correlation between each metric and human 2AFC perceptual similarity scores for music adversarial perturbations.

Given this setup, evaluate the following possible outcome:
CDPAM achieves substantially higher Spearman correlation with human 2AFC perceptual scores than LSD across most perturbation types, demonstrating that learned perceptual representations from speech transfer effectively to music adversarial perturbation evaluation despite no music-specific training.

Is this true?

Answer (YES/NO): NO